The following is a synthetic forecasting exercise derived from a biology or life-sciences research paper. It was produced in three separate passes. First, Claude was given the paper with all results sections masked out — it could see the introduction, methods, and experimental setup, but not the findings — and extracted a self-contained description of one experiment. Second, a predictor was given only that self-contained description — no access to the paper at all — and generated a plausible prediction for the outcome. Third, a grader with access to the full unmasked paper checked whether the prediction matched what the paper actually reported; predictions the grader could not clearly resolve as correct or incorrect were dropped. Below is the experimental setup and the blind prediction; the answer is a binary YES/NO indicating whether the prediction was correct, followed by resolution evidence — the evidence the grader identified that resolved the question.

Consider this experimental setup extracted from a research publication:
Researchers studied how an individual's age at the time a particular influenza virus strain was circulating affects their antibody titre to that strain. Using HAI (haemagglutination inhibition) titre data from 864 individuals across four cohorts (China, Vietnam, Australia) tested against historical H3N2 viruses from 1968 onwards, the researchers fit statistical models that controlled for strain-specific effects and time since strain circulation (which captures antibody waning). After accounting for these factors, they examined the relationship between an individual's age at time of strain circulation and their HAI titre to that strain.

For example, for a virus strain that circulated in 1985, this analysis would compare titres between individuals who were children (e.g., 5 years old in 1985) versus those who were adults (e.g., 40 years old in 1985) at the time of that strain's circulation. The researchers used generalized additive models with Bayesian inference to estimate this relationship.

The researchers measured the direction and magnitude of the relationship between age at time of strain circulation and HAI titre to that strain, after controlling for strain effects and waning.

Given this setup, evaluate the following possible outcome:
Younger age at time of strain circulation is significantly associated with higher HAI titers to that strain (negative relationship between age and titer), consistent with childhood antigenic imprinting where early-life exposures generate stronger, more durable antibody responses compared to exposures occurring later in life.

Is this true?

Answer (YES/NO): NO